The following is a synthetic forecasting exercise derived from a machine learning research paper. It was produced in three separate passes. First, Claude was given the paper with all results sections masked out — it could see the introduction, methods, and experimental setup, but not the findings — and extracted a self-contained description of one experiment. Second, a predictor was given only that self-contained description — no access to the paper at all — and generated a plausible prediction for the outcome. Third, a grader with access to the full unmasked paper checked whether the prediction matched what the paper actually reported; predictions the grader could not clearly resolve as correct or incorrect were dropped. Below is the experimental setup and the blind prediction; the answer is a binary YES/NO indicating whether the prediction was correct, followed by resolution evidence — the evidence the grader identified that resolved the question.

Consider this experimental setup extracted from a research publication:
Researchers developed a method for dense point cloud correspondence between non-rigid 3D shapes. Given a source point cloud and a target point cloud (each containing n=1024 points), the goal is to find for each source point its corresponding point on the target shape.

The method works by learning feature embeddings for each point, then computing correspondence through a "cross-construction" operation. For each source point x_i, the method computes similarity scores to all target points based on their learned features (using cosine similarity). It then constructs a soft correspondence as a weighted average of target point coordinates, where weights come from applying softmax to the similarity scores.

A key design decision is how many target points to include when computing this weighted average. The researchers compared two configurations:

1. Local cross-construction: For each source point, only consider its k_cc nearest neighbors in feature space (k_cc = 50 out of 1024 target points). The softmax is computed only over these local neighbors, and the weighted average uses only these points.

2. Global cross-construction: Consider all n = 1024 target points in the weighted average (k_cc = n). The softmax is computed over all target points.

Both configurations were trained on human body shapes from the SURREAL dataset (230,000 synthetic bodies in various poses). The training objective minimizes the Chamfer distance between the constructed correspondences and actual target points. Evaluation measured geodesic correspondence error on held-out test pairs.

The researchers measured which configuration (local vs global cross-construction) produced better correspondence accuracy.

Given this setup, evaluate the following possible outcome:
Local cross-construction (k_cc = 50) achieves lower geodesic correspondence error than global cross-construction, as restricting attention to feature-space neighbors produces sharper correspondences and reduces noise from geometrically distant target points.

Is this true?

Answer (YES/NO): YES